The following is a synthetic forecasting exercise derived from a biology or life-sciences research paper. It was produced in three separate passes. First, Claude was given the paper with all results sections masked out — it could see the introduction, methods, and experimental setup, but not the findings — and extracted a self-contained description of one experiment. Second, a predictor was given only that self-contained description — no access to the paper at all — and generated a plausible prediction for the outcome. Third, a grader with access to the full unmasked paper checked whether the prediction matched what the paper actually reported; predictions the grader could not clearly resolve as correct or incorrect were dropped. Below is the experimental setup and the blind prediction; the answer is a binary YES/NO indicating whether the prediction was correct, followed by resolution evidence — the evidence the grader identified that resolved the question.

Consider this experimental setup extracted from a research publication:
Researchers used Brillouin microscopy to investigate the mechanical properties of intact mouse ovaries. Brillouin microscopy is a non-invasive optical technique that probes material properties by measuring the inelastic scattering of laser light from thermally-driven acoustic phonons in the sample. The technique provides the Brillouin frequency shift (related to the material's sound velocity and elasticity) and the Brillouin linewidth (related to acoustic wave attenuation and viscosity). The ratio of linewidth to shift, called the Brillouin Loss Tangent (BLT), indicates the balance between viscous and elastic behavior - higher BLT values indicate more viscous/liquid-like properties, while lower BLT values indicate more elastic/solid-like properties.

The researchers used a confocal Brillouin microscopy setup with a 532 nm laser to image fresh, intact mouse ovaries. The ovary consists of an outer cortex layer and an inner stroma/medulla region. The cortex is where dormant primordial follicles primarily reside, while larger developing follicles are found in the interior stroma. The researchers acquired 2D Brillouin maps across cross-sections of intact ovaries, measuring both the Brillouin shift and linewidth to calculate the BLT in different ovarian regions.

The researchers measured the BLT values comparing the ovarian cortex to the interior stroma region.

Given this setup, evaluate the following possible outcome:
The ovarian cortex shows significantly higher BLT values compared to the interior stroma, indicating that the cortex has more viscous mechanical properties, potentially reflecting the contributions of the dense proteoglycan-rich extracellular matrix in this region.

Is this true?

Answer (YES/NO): NO